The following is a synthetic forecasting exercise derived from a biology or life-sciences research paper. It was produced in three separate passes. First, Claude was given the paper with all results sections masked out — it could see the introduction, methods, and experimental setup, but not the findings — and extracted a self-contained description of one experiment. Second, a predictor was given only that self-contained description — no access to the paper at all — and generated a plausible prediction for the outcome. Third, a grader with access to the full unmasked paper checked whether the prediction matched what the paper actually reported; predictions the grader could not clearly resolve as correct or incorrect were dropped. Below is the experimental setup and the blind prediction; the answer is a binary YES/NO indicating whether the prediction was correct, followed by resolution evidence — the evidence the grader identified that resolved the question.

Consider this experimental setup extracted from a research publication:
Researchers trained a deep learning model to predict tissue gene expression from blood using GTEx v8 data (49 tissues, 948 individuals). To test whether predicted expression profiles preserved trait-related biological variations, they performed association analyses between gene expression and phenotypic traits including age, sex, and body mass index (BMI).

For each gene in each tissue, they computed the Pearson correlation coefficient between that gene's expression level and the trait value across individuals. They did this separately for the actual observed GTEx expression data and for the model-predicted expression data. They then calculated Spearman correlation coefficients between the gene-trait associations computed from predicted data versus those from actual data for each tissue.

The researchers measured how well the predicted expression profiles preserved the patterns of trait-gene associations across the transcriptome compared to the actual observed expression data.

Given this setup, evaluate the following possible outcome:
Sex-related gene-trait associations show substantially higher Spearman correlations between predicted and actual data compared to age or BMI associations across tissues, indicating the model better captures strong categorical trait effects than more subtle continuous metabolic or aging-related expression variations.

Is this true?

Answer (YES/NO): NO